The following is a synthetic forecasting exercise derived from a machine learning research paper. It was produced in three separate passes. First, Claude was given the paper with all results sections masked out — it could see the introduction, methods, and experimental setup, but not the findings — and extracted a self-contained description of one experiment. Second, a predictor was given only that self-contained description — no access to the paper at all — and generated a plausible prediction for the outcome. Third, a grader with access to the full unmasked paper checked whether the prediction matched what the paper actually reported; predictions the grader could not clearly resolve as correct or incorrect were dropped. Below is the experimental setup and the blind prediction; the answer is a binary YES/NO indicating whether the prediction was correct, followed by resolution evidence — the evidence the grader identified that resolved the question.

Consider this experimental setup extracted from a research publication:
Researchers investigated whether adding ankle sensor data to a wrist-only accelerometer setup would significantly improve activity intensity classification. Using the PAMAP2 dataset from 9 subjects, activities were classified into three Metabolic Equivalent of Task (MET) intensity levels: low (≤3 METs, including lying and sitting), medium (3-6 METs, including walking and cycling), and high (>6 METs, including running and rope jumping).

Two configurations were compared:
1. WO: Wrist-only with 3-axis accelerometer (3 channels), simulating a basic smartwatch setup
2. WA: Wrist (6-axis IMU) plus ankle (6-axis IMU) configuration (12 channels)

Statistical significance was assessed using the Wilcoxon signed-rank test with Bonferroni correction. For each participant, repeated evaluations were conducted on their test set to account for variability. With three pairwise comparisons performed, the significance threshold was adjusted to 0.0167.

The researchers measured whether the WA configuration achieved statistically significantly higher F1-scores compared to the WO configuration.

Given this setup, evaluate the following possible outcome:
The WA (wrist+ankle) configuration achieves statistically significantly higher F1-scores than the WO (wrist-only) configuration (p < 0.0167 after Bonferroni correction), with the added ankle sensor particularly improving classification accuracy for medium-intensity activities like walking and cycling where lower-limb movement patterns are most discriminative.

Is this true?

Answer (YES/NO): NO